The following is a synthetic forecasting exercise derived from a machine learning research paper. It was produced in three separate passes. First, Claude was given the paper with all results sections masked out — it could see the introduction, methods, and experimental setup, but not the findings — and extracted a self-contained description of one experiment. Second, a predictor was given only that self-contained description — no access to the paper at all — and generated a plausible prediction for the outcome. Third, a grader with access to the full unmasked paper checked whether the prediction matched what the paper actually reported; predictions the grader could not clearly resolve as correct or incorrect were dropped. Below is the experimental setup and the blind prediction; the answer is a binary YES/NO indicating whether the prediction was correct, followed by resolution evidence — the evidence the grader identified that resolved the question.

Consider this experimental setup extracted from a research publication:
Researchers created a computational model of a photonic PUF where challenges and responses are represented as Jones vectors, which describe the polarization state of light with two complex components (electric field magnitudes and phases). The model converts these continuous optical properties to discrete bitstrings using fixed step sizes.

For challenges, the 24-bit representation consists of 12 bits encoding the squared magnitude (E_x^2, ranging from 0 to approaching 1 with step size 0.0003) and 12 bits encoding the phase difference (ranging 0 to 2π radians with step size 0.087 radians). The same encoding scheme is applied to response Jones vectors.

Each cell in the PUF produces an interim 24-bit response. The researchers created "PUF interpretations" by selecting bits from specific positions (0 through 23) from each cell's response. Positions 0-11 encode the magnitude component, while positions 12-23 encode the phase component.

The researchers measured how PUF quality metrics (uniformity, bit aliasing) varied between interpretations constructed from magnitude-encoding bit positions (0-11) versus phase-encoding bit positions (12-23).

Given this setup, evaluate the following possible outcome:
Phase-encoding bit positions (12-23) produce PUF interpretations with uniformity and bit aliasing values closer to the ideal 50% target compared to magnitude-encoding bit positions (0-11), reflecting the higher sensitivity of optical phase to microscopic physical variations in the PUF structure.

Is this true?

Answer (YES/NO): NO